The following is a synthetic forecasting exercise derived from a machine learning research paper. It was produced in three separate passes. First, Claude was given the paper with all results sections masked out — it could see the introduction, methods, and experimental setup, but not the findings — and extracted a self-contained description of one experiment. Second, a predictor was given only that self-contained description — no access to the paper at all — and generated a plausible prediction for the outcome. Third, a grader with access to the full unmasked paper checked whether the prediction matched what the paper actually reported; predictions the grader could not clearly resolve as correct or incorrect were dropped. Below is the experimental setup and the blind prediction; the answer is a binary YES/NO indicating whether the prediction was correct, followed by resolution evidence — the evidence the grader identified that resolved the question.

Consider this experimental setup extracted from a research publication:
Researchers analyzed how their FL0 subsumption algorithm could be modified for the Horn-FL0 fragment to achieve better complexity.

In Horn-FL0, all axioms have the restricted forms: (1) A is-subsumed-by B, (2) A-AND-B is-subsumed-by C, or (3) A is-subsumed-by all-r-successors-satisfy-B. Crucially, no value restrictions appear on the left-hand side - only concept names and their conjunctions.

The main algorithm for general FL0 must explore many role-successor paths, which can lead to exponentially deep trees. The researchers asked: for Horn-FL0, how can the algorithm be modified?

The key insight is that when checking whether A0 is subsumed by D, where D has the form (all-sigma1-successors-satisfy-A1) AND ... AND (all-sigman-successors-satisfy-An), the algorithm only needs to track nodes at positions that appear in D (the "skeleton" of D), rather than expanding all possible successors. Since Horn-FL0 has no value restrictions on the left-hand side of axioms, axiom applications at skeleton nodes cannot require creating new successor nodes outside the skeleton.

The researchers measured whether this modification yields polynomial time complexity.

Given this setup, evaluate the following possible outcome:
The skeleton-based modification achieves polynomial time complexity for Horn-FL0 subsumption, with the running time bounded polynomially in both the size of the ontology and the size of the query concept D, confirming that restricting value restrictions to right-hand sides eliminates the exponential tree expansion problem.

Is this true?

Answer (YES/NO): YES